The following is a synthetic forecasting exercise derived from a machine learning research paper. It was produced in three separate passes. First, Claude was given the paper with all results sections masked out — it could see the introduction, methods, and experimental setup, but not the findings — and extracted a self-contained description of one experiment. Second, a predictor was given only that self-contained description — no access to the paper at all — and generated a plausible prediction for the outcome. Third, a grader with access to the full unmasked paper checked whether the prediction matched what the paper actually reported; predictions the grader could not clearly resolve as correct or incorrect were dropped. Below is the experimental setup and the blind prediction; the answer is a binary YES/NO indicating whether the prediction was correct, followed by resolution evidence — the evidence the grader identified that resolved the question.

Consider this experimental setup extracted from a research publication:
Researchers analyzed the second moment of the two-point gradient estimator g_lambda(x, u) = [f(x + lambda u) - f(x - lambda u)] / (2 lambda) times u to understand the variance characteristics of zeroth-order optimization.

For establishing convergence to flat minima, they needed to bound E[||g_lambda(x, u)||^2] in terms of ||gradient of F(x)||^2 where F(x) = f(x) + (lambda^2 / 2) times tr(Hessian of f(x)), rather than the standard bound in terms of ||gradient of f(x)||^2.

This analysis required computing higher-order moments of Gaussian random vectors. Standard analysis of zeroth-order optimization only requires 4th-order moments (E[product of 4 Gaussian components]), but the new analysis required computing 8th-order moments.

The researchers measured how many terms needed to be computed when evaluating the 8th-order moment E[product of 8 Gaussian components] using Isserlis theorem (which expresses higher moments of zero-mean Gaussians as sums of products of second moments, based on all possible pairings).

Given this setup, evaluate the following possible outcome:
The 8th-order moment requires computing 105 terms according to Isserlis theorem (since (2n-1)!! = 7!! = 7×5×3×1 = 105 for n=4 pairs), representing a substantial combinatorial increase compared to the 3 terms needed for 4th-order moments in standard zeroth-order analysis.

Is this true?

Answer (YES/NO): YES